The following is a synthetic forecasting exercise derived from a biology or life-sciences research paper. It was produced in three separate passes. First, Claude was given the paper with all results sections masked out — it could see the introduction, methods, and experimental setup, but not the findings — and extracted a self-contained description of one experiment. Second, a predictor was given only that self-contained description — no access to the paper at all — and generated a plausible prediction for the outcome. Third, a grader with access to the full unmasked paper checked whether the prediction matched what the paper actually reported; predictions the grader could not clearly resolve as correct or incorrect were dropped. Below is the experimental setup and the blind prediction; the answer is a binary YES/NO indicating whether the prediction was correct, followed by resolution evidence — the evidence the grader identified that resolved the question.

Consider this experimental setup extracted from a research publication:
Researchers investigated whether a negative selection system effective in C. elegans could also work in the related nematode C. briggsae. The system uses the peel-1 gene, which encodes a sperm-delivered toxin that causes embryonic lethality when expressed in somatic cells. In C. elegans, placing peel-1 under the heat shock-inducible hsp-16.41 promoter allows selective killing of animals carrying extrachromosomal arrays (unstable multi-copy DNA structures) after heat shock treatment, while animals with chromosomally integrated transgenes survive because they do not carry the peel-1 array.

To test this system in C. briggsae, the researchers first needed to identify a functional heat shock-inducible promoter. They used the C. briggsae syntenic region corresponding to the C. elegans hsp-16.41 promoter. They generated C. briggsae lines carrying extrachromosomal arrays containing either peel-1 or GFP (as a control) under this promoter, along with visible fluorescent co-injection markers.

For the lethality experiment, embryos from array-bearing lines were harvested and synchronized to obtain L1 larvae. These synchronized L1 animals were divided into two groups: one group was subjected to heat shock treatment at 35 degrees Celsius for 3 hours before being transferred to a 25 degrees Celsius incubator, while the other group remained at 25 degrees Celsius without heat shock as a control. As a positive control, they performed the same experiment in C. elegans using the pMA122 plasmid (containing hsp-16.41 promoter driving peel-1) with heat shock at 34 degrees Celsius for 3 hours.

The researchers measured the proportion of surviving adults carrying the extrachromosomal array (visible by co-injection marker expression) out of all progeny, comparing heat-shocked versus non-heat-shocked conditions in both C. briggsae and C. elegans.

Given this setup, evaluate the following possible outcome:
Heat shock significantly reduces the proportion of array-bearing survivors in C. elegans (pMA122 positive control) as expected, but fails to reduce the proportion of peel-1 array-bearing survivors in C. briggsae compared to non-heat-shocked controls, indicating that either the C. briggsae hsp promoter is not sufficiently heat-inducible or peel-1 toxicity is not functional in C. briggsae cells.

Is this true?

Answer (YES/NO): YES